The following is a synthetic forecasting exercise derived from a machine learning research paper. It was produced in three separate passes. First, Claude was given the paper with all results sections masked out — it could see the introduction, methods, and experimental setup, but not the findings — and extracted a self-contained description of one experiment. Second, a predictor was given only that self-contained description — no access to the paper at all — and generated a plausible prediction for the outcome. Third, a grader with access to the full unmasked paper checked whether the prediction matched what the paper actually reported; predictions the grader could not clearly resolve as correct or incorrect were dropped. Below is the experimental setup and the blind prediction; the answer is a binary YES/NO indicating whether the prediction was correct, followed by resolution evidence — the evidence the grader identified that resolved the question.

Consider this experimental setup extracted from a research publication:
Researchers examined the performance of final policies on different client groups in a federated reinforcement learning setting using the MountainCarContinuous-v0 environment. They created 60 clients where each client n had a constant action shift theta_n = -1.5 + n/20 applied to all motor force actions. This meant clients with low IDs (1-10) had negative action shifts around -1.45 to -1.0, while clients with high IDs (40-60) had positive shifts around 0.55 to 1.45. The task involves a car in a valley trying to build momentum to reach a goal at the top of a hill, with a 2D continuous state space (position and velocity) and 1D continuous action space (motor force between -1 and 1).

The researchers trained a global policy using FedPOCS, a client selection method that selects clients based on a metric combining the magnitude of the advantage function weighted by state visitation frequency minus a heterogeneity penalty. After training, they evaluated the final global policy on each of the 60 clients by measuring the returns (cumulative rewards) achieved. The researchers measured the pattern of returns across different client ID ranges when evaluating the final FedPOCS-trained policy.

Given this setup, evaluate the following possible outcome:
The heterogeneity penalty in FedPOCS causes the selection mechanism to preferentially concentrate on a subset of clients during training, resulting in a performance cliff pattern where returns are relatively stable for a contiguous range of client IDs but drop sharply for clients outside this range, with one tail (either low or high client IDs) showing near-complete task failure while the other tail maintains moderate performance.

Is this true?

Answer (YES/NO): NO